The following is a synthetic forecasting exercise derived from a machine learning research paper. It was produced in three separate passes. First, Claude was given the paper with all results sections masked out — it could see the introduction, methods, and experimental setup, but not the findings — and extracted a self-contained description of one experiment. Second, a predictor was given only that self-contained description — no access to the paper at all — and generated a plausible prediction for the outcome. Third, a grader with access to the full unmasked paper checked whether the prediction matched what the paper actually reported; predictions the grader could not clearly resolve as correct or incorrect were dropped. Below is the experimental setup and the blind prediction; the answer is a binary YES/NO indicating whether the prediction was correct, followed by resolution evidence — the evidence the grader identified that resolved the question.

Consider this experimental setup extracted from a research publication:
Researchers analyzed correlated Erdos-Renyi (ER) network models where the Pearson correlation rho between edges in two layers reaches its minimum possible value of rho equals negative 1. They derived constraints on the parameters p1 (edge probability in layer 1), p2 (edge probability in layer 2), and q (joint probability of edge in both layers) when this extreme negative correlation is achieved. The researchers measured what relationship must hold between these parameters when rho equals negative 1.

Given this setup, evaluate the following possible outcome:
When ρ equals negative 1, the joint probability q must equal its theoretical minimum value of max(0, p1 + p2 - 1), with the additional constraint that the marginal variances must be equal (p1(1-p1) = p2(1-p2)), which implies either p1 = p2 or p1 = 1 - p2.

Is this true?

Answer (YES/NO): NO